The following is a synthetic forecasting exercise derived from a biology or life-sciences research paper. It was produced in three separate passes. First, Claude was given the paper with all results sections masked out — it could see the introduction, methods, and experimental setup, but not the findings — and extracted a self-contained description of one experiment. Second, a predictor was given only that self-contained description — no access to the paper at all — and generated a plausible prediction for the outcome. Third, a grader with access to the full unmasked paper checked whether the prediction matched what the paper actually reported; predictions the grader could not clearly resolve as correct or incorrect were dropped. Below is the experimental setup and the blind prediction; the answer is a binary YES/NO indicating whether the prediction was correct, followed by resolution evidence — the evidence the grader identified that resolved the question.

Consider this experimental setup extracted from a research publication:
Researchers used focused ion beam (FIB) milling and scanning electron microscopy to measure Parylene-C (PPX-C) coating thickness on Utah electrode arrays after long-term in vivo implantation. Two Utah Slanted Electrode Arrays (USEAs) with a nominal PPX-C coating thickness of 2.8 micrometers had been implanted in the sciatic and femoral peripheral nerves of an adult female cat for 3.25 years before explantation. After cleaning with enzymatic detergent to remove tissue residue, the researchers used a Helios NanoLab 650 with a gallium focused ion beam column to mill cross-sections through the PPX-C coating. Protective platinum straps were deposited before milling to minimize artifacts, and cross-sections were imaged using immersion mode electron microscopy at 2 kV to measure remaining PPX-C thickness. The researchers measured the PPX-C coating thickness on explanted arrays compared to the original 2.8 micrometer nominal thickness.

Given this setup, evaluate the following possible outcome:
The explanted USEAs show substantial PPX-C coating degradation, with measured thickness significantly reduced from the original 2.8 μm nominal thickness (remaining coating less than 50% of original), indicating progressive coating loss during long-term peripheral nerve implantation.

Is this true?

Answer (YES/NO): YES